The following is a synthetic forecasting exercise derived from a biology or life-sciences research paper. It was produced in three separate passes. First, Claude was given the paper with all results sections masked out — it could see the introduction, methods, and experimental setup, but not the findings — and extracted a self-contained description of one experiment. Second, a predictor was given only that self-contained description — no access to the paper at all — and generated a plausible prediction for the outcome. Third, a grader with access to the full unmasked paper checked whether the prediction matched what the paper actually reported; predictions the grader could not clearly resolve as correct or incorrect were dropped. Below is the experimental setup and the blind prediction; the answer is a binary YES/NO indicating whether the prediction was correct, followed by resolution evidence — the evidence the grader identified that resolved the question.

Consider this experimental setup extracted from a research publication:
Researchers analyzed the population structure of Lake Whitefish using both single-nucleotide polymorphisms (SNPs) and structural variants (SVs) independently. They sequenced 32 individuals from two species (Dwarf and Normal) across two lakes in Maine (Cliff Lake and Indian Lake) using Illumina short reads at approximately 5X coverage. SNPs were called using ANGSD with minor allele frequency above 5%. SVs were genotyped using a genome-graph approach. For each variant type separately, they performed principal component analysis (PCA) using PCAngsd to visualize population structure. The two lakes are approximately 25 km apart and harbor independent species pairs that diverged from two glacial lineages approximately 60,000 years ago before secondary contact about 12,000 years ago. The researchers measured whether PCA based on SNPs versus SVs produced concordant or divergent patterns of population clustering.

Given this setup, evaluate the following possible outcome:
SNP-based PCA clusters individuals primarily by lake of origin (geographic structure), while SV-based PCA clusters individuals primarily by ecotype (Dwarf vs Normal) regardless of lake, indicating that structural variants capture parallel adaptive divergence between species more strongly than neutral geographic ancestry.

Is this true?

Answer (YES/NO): NO